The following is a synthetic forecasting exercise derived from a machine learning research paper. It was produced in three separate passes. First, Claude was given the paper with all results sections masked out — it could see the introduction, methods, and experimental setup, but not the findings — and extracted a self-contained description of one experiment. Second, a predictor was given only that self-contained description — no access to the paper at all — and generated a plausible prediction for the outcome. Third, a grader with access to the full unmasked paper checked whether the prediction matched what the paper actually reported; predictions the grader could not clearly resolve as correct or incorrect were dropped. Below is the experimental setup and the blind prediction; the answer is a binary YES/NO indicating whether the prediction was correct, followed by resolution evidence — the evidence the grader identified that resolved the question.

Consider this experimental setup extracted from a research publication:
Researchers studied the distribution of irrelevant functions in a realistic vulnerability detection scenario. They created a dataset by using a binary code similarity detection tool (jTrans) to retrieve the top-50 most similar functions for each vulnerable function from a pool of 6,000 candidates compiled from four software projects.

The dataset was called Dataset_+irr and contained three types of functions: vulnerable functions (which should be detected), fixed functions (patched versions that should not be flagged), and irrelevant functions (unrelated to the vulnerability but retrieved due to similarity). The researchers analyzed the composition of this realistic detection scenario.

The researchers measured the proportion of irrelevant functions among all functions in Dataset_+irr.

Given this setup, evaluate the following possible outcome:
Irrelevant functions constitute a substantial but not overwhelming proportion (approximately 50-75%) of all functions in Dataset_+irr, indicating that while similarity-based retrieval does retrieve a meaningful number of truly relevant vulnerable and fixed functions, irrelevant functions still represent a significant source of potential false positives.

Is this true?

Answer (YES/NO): NO